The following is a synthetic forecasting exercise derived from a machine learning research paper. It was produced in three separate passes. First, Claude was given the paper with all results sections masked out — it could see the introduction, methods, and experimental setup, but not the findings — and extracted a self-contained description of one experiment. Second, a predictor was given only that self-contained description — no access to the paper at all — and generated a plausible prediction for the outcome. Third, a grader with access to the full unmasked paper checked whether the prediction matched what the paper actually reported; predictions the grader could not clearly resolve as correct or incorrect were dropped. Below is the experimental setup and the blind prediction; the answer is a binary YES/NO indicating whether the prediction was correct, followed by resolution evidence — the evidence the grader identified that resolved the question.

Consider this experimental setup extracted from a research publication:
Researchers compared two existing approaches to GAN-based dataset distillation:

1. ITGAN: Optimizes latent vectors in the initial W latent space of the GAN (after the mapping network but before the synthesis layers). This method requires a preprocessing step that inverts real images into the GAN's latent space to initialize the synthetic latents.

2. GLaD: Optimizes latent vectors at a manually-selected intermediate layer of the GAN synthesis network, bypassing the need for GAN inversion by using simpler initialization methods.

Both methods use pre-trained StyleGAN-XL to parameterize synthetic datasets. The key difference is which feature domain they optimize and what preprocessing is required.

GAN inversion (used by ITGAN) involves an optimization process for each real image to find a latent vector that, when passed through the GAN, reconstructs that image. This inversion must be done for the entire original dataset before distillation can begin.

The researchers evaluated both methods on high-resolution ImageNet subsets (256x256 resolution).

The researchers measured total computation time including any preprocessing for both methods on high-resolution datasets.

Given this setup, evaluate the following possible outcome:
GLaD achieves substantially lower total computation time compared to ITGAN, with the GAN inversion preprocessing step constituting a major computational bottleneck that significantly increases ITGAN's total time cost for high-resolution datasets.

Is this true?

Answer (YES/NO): YES